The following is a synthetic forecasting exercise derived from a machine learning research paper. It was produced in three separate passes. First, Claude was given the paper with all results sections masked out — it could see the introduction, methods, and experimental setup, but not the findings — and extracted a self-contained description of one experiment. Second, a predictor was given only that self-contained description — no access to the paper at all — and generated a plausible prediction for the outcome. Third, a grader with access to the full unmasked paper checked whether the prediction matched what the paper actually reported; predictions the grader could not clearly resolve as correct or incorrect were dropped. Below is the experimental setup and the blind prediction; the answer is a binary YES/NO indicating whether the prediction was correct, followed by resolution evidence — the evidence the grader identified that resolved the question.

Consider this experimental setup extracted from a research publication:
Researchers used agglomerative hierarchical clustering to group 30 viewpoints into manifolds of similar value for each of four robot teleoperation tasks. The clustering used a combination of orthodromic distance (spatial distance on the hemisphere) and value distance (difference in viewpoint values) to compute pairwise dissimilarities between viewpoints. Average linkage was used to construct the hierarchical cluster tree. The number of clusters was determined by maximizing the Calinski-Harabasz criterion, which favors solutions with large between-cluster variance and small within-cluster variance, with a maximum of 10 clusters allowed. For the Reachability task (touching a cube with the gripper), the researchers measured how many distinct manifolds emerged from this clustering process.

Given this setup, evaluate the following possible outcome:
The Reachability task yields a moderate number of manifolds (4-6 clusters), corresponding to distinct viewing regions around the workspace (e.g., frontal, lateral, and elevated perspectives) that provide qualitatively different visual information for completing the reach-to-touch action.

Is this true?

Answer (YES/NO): NO